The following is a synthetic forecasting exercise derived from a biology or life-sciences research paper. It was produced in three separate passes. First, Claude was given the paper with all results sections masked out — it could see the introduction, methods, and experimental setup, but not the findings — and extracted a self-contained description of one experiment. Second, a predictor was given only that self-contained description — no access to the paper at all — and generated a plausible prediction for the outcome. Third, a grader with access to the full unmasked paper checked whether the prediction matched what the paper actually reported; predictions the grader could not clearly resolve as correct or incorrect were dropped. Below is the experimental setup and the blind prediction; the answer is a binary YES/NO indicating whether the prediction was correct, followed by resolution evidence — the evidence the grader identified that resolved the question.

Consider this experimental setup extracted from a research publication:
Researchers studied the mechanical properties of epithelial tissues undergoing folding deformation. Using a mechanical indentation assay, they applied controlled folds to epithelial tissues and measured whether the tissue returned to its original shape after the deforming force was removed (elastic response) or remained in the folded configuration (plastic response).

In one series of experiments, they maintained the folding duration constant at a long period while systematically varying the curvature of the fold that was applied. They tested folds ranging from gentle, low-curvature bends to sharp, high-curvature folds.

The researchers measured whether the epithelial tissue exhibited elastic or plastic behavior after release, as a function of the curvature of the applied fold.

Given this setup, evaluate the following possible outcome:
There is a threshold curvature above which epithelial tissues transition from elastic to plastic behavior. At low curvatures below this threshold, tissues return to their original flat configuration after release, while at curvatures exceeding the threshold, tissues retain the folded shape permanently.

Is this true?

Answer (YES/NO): YES